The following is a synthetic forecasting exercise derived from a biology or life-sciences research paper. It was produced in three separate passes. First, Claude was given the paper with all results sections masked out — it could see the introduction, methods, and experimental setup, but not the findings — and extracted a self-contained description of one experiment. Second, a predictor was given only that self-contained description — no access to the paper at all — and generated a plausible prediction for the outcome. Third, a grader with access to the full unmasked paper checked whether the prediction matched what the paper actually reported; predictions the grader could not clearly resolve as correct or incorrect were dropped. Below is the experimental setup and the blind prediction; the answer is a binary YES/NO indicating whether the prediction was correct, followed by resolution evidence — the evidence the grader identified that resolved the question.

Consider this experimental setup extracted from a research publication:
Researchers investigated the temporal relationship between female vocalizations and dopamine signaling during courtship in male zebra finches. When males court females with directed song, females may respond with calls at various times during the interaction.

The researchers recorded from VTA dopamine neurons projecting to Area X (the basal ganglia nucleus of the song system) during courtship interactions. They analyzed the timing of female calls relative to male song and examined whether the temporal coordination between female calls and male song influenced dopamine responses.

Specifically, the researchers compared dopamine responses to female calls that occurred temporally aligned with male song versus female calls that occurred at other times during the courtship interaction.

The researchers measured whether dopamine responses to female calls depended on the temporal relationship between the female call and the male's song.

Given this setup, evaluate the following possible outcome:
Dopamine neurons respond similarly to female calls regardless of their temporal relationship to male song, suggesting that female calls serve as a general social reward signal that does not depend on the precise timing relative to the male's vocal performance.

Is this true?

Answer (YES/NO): NO